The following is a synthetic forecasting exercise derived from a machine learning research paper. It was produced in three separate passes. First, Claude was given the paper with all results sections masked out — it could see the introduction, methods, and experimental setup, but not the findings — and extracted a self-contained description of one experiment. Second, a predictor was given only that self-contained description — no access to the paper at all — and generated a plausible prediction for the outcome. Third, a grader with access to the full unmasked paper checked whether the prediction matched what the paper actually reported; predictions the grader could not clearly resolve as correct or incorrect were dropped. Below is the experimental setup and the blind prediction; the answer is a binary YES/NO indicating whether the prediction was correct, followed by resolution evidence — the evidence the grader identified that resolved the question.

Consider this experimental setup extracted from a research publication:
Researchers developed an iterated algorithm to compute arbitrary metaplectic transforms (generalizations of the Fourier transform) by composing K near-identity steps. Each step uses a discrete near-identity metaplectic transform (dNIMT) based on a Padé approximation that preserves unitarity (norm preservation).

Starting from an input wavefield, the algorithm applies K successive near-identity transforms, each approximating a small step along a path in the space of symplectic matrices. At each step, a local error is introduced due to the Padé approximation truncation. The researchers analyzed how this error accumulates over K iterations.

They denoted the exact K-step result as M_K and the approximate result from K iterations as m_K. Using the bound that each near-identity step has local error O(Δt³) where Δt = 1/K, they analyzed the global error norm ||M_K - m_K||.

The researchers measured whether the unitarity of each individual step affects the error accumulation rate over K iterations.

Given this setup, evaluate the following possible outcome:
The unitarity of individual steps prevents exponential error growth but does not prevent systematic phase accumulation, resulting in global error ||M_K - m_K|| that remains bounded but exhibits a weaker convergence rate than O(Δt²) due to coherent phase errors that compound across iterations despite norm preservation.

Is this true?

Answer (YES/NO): NO